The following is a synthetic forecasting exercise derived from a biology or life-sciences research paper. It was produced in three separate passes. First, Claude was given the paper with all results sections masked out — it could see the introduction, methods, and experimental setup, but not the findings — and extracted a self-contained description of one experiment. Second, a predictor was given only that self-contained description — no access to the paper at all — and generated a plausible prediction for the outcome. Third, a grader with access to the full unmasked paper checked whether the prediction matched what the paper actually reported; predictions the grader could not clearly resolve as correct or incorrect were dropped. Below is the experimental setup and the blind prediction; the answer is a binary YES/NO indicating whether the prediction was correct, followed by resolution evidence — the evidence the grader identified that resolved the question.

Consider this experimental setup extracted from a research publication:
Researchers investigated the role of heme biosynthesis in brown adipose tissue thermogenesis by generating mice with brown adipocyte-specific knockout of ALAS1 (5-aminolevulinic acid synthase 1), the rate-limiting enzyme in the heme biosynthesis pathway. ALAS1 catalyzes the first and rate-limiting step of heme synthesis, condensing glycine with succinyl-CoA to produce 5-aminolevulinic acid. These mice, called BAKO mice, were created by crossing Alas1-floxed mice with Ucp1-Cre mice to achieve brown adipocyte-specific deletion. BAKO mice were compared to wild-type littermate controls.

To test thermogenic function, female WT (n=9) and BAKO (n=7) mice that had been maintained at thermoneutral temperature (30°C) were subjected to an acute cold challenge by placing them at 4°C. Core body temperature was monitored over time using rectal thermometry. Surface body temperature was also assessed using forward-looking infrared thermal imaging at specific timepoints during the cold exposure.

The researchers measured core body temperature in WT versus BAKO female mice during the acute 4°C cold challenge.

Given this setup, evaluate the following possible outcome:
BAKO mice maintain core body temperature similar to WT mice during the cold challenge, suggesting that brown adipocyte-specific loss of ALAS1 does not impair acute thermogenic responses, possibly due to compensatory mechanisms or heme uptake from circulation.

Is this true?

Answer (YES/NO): NO